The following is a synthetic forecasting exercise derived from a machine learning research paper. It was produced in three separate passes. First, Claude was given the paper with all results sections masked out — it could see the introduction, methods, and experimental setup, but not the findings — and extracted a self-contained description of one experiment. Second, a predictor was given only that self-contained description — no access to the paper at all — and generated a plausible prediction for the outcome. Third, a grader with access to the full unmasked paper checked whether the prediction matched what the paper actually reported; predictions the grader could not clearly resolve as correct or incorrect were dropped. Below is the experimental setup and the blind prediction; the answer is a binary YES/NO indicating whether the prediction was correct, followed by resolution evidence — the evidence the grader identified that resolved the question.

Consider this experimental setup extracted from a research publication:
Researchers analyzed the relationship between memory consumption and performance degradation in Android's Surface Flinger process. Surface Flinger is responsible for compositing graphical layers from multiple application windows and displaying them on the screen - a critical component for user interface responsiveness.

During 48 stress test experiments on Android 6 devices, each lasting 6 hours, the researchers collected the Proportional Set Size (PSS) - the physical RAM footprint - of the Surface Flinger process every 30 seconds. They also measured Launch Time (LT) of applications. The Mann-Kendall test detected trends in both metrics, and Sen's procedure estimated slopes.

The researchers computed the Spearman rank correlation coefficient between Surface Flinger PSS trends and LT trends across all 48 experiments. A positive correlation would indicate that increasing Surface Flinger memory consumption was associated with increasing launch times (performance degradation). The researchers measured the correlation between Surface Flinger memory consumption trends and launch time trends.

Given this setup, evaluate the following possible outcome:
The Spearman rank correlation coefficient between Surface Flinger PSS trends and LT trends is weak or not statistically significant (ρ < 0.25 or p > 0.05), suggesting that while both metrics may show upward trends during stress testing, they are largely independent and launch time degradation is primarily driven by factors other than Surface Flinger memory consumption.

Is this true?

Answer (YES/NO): NO